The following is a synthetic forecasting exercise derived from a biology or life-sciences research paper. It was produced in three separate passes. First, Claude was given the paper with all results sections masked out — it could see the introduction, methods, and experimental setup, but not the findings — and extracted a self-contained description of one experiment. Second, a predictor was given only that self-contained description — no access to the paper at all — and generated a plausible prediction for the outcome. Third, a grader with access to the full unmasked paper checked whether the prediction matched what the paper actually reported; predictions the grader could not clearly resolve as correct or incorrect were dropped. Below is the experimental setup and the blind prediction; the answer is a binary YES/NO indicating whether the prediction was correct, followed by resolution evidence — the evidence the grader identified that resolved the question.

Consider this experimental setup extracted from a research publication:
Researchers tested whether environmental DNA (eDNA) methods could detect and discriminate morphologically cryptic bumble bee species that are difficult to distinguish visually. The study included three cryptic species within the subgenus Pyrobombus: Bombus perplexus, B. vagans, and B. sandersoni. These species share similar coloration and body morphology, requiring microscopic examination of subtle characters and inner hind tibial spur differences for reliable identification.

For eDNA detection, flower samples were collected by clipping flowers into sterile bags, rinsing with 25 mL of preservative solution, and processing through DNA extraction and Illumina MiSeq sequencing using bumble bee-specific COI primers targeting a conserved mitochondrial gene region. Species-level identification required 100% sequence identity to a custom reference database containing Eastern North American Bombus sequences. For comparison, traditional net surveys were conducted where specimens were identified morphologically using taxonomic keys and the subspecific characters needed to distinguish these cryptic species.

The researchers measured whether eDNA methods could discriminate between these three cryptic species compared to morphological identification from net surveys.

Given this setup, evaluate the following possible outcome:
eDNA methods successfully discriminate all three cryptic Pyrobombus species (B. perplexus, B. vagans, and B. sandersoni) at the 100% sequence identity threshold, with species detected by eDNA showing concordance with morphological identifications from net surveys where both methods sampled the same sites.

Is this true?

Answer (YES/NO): YES